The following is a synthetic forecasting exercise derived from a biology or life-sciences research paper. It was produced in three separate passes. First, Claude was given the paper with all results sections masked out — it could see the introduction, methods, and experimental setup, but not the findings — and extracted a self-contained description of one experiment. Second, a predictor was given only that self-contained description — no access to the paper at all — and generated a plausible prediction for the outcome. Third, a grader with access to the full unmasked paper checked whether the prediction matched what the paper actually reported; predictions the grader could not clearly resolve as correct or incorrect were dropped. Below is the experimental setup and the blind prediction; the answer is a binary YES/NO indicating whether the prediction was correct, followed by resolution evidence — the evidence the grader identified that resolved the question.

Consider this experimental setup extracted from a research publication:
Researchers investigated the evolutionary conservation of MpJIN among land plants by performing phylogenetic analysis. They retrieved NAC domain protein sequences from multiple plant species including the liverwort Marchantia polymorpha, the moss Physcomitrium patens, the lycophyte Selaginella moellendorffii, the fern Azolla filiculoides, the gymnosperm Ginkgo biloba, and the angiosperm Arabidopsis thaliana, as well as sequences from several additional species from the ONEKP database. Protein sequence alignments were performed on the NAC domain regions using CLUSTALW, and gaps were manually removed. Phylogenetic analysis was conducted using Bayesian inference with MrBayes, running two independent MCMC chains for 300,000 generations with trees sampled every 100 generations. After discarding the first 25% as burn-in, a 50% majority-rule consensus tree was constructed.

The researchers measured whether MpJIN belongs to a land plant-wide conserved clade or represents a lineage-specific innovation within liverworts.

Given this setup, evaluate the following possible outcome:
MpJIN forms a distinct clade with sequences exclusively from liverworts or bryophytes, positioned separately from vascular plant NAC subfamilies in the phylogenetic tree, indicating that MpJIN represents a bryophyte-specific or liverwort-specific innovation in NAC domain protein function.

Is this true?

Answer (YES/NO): NO